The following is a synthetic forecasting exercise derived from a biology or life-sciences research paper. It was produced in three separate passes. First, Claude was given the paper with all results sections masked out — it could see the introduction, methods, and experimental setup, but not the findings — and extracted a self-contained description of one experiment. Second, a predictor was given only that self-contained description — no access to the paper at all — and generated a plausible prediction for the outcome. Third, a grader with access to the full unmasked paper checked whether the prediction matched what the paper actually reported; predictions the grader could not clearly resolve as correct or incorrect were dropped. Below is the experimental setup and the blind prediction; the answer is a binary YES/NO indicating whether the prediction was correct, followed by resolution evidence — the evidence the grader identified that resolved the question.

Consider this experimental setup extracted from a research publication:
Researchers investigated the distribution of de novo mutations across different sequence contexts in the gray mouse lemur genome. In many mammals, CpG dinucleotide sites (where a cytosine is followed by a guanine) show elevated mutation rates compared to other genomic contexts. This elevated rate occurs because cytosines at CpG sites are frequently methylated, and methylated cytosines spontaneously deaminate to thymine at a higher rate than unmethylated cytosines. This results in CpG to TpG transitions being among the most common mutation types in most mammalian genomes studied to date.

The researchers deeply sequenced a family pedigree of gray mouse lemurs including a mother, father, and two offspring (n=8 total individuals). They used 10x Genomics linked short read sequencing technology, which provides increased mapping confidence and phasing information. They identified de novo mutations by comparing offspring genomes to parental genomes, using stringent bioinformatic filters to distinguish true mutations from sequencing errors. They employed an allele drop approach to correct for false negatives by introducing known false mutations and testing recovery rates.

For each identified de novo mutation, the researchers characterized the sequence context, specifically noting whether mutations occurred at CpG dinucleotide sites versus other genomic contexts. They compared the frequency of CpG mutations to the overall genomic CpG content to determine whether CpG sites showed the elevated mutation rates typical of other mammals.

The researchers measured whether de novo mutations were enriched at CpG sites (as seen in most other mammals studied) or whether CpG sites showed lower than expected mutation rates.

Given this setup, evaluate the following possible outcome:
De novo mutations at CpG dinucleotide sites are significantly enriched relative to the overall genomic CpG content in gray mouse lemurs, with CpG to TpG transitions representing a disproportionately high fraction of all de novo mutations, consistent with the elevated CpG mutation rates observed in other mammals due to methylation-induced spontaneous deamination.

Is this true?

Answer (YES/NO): NO